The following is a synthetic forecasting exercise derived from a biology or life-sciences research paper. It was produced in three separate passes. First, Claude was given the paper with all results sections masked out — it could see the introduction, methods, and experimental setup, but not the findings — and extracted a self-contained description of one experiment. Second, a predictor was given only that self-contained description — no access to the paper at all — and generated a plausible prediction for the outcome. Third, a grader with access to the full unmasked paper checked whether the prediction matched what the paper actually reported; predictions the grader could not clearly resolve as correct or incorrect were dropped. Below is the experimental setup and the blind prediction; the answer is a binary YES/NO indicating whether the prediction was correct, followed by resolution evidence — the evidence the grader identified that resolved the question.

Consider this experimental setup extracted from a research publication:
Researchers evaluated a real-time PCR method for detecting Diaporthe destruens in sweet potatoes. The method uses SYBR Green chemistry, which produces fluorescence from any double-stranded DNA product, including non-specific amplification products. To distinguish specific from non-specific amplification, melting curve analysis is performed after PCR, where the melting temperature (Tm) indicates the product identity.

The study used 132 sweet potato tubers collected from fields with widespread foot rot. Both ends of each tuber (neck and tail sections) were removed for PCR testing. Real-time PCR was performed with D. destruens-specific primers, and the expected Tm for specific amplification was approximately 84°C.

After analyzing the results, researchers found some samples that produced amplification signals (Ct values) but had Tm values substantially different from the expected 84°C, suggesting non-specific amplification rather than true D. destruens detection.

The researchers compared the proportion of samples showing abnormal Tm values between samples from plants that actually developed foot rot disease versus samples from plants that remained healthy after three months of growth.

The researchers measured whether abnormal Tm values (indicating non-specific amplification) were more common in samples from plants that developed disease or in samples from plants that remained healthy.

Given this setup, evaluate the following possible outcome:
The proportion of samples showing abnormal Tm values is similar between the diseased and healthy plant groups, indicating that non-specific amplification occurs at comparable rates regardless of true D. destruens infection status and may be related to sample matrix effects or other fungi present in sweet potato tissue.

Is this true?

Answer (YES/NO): NO